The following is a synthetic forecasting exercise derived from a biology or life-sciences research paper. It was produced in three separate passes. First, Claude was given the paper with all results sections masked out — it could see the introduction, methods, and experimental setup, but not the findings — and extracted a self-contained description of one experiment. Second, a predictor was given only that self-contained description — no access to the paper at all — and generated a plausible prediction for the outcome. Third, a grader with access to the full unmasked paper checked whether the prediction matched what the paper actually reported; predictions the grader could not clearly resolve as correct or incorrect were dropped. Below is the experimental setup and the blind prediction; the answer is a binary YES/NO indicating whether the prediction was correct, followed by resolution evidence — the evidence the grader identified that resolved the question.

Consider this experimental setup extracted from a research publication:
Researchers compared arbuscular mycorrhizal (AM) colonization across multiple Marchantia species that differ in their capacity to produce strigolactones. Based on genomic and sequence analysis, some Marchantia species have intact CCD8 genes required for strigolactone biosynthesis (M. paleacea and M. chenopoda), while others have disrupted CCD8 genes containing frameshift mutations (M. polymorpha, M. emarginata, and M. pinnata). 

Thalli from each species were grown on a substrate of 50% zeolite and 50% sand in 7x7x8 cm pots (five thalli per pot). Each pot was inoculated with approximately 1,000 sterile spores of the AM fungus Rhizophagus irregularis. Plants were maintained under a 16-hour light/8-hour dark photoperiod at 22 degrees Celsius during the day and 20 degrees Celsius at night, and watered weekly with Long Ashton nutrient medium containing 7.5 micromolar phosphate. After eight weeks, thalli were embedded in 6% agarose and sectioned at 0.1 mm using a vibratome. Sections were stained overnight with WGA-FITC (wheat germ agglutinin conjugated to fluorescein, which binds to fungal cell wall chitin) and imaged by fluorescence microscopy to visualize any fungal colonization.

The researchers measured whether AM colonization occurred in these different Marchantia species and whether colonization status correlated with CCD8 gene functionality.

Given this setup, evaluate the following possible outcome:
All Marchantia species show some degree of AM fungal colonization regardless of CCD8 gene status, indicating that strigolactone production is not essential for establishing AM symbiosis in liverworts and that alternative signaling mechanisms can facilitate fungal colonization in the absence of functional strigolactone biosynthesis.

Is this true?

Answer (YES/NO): NO